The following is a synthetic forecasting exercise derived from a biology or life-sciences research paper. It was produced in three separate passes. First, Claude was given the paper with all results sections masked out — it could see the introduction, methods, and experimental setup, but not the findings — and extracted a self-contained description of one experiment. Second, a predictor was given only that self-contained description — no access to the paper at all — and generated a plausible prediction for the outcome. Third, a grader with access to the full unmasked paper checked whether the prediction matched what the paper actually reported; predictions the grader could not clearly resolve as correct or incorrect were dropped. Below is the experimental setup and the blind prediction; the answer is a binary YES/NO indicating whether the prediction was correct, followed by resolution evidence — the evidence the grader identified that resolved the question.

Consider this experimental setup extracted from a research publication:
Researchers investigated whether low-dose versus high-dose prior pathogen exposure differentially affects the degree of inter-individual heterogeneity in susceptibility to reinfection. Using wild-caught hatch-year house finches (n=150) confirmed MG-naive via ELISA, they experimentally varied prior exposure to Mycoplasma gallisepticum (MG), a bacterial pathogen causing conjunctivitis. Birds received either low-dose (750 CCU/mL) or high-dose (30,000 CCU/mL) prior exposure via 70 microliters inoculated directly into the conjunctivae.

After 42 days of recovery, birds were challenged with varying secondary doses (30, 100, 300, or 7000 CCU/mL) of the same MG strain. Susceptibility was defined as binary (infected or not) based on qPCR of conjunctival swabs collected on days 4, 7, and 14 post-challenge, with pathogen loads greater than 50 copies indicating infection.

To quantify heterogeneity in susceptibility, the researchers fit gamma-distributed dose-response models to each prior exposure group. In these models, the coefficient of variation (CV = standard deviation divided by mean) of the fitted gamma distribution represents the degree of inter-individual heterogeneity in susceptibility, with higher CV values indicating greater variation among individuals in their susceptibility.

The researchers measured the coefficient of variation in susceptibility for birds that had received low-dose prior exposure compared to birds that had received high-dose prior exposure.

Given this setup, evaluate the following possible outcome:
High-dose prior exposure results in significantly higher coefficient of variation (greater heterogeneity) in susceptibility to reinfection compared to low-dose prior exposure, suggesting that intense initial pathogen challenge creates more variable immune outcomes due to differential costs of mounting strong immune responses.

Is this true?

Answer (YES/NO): YES